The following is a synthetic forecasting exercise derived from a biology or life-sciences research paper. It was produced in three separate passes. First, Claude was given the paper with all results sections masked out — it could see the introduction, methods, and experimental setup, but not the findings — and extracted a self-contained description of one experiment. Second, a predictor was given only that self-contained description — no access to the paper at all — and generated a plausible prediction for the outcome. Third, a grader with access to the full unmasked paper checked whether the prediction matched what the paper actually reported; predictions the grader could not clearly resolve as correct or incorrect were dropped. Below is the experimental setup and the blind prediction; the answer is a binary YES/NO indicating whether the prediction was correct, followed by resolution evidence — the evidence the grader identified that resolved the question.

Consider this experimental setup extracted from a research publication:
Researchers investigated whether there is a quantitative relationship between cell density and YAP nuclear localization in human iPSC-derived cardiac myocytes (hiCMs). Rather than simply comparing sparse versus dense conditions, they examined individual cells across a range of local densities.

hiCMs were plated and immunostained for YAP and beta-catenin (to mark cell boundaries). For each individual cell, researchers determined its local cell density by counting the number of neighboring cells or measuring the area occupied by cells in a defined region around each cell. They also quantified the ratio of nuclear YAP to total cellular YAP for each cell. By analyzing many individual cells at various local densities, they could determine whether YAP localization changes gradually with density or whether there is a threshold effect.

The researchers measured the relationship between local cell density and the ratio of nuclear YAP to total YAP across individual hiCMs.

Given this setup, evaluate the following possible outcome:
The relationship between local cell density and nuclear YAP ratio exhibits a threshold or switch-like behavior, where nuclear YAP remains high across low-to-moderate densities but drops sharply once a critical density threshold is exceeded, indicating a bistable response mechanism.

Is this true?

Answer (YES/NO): NO